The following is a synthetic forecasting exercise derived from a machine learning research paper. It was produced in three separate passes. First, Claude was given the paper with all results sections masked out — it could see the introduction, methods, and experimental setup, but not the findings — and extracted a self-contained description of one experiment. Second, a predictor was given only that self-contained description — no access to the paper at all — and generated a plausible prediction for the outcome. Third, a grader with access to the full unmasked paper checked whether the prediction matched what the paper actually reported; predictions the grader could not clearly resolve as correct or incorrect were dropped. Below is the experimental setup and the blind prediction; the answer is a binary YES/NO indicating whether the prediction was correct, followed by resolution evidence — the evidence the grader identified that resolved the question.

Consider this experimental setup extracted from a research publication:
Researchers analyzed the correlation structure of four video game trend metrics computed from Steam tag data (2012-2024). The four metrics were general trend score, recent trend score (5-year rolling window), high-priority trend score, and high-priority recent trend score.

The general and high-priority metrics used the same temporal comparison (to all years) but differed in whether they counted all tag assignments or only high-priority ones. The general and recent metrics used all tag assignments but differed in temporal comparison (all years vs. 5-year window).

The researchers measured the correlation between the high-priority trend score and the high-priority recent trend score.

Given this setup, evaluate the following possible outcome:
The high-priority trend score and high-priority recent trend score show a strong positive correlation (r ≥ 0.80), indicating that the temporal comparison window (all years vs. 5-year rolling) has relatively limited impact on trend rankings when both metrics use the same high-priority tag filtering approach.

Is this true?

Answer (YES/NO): NO